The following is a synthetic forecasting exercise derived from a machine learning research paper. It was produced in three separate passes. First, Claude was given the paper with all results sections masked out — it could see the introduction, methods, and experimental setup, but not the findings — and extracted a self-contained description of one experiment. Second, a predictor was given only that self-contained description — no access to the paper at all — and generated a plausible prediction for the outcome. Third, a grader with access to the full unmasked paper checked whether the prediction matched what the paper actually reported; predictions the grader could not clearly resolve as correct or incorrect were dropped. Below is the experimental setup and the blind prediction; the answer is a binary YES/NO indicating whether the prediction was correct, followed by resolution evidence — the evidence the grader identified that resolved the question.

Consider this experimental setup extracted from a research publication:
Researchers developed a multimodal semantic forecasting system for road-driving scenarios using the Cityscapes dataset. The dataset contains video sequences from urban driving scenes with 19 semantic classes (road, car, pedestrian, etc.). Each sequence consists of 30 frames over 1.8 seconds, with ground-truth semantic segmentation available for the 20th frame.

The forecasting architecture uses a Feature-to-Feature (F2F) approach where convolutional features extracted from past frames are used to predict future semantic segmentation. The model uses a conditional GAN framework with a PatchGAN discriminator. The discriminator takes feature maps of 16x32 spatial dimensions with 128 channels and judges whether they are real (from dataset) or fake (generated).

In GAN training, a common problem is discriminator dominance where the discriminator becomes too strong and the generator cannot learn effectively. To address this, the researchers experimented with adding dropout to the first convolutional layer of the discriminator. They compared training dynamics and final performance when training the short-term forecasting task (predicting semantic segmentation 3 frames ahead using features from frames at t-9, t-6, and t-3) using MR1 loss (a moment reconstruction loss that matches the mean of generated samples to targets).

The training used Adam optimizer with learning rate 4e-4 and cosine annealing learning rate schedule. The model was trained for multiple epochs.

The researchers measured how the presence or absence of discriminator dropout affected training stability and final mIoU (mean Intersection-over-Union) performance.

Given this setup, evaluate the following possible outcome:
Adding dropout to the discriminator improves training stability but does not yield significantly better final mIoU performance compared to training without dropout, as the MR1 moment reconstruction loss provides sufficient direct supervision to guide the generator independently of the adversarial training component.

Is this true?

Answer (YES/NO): NO